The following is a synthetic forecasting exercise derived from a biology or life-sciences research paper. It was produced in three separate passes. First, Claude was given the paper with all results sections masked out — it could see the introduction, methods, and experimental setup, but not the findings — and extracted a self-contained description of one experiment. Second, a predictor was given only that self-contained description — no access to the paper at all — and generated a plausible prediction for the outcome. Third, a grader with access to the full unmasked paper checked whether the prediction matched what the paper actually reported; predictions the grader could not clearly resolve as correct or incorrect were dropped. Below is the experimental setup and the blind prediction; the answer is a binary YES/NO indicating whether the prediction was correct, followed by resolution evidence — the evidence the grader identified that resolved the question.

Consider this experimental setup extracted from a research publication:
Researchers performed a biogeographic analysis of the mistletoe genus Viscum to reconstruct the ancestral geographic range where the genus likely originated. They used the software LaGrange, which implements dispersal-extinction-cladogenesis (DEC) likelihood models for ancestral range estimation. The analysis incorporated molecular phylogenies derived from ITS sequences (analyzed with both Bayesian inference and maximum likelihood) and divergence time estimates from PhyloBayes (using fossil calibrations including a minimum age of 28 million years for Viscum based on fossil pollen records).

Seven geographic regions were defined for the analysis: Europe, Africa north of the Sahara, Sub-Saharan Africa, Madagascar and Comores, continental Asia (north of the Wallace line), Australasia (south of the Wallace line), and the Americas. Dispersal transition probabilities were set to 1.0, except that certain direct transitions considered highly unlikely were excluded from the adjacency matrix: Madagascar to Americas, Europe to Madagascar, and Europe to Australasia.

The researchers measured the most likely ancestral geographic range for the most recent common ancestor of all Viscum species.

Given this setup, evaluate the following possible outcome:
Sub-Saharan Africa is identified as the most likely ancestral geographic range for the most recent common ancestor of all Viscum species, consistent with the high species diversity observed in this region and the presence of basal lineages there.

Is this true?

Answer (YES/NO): NO